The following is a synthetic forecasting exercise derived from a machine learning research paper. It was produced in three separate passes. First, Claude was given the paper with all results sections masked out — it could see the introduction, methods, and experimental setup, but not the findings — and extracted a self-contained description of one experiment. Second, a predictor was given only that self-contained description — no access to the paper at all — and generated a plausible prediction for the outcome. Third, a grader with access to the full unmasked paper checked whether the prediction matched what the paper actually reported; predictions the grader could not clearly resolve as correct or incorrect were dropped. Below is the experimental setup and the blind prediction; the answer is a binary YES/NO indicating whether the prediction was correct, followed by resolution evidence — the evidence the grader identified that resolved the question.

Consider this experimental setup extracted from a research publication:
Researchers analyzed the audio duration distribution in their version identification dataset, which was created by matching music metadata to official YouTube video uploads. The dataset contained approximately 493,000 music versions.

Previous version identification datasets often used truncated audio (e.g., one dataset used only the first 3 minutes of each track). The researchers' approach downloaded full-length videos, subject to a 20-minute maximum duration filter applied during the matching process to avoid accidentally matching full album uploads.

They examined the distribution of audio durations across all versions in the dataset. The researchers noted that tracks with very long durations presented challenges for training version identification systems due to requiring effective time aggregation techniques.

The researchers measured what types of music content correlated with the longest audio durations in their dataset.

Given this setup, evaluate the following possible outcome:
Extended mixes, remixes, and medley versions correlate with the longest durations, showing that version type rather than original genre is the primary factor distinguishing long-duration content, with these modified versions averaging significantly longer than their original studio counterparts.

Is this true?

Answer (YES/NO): NO